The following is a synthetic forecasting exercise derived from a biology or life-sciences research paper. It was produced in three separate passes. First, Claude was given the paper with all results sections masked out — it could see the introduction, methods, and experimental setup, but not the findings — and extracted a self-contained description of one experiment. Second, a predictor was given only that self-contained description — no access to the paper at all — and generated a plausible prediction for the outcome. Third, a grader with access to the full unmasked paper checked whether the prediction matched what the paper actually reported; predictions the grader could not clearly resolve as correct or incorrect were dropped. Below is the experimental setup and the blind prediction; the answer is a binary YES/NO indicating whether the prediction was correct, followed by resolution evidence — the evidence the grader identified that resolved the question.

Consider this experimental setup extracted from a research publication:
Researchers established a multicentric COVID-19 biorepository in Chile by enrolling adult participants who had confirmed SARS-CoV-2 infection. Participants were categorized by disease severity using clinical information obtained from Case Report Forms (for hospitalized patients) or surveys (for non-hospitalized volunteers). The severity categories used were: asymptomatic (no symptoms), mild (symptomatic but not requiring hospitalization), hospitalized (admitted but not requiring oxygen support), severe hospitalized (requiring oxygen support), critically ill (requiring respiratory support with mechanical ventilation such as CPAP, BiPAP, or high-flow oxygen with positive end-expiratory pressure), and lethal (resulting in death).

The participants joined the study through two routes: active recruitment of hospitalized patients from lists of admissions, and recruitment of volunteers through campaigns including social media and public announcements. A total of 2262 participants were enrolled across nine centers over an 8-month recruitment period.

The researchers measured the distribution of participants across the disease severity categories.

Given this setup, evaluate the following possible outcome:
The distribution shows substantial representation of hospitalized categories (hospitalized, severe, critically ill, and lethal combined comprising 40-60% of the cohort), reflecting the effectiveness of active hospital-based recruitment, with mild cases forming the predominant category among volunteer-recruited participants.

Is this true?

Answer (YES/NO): NO